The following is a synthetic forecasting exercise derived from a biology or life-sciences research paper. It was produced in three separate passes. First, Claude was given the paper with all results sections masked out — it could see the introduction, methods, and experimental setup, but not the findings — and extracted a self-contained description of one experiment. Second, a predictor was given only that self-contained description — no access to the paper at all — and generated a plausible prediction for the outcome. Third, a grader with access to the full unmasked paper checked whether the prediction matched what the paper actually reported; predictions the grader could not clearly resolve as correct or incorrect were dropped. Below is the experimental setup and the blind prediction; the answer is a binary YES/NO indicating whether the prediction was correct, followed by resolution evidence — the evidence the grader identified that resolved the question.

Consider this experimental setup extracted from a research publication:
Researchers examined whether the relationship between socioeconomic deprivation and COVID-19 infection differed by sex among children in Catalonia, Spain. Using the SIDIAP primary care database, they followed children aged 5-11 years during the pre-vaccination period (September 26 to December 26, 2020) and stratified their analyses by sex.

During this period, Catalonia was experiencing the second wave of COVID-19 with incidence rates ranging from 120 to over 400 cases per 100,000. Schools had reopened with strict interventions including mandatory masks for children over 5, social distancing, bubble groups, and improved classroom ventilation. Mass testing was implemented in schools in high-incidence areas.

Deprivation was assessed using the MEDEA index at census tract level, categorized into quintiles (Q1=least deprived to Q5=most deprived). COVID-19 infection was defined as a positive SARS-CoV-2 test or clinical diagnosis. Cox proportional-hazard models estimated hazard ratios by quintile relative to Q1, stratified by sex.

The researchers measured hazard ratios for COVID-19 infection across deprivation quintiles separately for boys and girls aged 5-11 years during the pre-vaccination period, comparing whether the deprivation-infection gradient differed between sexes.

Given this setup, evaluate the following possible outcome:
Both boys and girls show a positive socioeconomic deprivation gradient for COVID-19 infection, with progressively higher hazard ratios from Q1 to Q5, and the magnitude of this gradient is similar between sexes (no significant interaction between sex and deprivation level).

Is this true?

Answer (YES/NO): YES